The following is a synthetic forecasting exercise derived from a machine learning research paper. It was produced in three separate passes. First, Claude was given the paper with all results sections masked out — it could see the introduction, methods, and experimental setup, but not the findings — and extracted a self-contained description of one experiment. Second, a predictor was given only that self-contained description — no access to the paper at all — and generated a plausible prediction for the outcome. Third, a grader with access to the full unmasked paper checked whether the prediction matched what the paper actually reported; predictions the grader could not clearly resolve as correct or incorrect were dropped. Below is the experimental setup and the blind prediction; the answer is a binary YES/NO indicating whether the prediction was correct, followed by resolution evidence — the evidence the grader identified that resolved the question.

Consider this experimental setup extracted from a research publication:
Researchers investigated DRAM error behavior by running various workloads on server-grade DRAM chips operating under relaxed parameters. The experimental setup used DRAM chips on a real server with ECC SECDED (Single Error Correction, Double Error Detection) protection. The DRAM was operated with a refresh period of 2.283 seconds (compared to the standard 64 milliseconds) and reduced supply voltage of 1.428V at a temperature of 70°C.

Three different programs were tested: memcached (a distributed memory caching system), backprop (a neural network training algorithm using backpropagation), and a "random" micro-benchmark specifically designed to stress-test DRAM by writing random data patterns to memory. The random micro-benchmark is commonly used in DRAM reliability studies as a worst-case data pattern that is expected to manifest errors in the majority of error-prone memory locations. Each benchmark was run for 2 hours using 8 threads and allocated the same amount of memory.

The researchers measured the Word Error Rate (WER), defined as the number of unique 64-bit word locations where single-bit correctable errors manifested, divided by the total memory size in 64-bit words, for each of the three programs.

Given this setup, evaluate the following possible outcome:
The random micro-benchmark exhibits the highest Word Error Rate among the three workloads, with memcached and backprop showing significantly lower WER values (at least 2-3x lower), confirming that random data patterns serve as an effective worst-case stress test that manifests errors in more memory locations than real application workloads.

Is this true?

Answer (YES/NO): NO